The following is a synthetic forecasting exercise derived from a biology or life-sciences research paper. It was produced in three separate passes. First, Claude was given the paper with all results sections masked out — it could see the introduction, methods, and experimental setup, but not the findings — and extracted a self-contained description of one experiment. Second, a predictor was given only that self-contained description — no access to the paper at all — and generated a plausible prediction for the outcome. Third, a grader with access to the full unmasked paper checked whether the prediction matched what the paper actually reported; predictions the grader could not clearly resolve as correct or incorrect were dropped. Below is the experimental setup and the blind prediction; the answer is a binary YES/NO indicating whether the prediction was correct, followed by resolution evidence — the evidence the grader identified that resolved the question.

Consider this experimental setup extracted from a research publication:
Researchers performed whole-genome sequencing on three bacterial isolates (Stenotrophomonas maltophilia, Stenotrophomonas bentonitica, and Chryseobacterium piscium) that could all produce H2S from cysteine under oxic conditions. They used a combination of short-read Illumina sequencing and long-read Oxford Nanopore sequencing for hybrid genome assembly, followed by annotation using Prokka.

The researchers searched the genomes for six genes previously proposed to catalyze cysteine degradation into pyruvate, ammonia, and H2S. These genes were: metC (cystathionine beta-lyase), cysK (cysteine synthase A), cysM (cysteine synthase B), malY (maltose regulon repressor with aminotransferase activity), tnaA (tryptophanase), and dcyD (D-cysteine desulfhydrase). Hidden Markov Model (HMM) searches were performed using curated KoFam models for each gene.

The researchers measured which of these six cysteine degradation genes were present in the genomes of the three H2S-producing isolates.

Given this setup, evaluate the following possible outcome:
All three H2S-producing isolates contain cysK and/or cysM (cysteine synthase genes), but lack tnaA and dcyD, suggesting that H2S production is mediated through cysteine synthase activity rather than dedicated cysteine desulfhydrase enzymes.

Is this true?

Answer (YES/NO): NO